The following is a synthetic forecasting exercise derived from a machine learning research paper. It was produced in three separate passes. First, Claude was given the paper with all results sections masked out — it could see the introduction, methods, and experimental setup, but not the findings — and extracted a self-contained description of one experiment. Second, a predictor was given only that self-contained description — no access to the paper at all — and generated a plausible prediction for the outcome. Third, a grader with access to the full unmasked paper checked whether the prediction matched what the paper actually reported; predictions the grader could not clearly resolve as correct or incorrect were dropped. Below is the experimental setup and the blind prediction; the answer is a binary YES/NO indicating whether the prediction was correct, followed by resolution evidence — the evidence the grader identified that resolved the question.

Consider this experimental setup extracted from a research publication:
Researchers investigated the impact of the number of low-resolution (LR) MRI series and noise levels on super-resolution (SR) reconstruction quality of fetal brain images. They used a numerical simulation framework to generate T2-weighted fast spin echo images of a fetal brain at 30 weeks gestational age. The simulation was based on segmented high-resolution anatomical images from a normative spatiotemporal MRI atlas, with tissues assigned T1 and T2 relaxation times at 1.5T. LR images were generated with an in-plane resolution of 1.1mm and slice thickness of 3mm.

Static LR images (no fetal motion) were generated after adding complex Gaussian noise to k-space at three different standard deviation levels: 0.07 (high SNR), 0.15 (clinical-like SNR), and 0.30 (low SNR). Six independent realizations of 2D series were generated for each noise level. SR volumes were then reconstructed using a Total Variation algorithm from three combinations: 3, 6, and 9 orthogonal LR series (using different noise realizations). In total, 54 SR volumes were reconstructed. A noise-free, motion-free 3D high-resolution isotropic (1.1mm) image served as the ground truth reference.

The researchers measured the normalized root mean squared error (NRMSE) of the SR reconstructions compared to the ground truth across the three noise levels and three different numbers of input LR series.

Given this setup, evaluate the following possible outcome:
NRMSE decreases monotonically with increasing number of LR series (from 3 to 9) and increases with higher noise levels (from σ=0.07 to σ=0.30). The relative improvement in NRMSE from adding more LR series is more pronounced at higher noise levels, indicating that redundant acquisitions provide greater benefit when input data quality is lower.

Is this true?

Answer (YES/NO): NO